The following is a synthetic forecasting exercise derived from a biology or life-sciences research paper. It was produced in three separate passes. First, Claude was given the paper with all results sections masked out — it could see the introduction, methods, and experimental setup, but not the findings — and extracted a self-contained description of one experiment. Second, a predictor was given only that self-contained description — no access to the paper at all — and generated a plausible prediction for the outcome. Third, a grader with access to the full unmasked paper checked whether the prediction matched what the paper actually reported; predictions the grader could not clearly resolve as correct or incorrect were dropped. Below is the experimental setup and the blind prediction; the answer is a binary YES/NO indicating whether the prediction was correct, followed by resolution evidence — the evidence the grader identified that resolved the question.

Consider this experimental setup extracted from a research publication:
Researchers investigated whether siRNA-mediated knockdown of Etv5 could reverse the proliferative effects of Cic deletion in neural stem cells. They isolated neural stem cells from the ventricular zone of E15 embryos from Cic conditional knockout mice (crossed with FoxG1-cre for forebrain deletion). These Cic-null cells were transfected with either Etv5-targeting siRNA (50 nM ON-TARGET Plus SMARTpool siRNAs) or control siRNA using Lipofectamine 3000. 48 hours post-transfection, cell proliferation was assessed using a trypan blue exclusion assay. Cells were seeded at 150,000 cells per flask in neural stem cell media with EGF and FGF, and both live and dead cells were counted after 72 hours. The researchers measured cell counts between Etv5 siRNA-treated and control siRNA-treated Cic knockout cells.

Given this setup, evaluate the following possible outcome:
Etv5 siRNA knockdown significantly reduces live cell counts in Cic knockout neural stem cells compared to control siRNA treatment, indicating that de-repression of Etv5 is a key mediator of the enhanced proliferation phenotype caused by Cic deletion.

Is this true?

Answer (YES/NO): YES